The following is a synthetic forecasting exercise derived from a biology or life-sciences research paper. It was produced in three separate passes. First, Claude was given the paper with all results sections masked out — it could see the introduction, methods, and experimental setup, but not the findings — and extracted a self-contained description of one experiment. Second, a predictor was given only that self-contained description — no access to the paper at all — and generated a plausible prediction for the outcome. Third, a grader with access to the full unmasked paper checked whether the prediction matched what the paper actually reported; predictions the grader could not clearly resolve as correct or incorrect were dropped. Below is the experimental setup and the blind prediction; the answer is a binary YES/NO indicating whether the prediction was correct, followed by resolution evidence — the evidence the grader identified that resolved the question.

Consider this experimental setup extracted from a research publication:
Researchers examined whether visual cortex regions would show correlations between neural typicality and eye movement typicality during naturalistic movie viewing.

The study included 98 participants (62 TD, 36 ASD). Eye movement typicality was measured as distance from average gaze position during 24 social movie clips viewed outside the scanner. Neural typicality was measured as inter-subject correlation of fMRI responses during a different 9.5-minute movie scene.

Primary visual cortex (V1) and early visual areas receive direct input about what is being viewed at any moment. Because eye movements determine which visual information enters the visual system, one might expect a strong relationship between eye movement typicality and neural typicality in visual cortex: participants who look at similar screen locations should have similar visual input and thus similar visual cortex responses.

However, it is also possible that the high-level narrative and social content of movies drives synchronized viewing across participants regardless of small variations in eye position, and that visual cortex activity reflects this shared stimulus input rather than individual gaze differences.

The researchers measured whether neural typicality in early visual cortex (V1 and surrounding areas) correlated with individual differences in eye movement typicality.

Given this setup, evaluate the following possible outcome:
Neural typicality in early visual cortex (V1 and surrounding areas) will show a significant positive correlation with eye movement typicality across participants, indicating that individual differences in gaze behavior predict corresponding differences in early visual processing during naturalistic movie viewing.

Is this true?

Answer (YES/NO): NO